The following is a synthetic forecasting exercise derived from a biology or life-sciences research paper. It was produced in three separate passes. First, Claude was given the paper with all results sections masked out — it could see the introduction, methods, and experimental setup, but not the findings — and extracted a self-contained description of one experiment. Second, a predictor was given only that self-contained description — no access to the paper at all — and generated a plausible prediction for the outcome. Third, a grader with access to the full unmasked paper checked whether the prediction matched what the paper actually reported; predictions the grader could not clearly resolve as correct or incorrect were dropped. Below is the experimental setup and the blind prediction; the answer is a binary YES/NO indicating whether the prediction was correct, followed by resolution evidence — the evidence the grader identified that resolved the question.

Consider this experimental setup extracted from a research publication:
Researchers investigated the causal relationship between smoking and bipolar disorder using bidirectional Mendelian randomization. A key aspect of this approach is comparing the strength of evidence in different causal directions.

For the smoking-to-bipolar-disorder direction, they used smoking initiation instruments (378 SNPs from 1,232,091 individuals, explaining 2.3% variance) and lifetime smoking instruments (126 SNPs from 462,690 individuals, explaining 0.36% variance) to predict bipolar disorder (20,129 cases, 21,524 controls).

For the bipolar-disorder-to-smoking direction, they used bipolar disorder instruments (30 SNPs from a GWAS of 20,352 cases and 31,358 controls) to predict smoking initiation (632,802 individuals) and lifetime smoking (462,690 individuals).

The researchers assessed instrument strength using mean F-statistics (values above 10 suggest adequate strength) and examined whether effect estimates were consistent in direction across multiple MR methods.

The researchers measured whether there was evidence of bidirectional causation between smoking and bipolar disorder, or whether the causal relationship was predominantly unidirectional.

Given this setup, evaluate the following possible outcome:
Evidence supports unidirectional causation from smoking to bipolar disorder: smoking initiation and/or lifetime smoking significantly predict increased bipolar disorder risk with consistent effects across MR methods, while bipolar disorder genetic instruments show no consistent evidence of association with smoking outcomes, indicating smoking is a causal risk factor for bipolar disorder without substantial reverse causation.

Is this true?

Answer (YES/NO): YES